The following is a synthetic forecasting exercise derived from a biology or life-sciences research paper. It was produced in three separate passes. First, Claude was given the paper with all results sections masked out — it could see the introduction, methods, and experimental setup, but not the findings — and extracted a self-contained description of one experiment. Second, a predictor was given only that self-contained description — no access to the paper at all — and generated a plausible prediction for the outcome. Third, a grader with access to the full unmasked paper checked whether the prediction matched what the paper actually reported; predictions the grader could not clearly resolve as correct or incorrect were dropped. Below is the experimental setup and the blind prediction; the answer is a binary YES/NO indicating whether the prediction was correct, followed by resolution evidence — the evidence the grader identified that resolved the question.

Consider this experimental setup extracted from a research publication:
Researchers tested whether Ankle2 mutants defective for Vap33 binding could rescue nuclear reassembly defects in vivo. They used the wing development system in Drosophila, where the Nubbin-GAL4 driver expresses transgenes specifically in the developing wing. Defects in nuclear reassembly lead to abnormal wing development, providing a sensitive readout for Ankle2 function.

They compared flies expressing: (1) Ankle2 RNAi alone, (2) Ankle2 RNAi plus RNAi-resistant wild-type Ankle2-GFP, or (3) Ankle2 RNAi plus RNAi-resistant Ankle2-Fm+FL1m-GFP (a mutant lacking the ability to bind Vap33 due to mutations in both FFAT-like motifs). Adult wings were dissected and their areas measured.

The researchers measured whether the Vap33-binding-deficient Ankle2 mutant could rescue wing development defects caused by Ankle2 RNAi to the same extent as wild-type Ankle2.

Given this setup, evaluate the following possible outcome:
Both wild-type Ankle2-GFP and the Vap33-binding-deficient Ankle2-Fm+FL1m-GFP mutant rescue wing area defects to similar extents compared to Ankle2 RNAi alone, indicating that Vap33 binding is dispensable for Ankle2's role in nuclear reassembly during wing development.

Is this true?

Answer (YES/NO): YES